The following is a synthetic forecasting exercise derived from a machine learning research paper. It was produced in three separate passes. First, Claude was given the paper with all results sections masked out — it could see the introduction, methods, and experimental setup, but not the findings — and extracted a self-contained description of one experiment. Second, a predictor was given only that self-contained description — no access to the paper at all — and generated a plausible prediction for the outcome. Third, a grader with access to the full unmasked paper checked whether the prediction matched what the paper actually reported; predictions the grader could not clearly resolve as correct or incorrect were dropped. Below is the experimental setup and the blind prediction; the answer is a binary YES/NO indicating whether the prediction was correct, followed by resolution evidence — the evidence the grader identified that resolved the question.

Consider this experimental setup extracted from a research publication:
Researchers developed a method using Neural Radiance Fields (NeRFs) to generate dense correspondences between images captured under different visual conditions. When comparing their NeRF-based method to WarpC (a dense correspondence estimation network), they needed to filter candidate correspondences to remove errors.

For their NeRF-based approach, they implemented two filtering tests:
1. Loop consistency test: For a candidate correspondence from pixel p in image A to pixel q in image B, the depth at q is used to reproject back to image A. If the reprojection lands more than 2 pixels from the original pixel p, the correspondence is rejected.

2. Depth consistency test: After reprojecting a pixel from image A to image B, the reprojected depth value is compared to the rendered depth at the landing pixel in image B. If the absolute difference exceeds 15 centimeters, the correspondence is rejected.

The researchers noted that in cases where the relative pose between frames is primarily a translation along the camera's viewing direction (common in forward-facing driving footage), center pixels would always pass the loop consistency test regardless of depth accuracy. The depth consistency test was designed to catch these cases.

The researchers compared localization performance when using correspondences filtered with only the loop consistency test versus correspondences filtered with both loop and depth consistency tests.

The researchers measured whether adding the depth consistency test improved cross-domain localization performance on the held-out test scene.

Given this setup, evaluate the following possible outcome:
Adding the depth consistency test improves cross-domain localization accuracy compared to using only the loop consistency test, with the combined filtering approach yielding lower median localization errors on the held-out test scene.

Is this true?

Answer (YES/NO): YES